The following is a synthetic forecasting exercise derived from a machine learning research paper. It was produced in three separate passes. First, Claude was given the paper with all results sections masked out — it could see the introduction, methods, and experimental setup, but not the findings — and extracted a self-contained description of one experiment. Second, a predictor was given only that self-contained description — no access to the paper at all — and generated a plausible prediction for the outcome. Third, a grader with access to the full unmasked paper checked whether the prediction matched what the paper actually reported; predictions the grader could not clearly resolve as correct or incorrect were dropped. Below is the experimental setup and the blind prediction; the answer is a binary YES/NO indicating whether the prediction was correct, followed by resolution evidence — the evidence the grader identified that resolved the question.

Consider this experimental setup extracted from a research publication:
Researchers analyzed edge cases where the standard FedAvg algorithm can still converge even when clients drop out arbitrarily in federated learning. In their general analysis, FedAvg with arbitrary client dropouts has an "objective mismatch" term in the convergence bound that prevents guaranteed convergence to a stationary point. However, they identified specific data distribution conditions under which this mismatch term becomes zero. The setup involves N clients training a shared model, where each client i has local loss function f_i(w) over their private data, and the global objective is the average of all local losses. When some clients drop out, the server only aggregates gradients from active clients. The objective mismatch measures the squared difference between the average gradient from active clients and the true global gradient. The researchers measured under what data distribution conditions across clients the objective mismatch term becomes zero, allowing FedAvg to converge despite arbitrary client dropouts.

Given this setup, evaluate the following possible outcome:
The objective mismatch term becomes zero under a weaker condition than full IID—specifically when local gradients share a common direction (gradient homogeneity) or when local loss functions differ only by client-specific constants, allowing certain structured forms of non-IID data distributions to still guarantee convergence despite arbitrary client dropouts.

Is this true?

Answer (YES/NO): NO